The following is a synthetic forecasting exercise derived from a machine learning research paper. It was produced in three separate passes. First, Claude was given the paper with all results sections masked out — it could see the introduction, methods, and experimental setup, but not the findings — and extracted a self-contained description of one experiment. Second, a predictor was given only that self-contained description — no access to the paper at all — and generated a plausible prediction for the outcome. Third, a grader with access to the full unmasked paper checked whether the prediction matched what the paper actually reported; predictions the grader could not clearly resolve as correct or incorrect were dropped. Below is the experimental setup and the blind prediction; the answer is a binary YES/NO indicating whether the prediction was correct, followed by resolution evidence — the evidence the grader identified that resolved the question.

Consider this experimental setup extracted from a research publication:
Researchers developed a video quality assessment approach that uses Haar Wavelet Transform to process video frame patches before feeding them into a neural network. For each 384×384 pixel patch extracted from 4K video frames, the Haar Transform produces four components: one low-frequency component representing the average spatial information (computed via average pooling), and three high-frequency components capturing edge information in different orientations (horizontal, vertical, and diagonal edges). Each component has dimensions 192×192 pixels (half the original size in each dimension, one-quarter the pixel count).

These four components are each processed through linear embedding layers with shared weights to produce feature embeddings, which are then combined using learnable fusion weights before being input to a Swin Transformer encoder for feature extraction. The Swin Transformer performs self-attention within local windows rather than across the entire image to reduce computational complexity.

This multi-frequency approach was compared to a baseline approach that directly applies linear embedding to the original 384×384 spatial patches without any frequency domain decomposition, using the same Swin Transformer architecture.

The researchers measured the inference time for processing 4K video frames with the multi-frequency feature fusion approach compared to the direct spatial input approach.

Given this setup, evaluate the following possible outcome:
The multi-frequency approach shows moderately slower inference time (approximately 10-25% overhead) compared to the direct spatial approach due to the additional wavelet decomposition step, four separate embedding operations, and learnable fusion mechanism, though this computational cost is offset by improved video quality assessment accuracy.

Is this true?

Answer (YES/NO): NO